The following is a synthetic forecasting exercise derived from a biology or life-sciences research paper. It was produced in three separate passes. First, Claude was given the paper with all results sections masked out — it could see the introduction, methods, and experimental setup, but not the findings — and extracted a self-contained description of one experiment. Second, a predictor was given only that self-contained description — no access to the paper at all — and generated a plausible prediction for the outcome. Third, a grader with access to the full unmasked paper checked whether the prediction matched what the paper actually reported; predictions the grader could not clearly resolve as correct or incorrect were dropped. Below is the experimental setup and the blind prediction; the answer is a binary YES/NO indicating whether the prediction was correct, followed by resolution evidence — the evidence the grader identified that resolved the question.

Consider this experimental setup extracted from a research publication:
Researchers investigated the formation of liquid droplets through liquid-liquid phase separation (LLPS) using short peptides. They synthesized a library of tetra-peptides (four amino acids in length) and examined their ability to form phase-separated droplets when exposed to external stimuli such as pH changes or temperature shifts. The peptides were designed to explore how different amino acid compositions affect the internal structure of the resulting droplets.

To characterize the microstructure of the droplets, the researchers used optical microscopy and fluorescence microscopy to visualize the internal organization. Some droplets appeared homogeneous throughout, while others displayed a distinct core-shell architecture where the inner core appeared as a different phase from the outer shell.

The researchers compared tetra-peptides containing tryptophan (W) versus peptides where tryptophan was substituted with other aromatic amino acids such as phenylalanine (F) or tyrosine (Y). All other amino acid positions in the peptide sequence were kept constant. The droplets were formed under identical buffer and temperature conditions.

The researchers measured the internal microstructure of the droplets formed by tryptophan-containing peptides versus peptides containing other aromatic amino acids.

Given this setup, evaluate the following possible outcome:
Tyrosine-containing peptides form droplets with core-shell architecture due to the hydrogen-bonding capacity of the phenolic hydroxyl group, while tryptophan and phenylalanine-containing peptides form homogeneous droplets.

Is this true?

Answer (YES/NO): NO